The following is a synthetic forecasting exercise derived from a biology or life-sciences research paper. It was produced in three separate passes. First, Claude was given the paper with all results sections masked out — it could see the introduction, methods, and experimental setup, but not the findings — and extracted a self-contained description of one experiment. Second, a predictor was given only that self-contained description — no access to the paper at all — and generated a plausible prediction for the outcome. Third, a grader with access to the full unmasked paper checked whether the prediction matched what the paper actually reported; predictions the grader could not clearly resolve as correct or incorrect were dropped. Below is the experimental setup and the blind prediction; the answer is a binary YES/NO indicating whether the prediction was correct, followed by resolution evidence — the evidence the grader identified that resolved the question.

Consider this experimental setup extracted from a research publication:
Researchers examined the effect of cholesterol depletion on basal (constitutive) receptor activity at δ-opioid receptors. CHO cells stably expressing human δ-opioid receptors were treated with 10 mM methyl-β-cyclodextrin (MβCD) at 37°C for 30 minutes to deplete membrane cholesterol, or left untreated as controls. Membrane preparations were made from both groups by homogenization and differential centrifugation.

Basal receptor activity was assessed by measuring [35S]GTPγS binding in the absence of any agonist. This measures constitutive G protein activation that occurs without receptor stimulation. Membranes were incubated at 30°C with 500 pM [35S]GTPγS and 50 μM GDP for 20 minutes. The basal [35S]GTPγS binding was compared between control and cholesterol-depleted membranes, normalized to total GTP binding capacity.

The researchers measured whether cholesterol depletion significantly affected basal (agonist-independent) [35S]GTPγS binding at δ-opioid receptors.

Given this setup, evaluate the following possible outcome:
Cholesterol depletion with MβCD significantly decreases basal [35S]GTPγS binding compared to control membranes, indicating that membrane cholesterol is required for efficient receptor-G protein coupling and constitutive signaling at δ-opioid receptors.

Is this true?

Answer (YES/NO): YES